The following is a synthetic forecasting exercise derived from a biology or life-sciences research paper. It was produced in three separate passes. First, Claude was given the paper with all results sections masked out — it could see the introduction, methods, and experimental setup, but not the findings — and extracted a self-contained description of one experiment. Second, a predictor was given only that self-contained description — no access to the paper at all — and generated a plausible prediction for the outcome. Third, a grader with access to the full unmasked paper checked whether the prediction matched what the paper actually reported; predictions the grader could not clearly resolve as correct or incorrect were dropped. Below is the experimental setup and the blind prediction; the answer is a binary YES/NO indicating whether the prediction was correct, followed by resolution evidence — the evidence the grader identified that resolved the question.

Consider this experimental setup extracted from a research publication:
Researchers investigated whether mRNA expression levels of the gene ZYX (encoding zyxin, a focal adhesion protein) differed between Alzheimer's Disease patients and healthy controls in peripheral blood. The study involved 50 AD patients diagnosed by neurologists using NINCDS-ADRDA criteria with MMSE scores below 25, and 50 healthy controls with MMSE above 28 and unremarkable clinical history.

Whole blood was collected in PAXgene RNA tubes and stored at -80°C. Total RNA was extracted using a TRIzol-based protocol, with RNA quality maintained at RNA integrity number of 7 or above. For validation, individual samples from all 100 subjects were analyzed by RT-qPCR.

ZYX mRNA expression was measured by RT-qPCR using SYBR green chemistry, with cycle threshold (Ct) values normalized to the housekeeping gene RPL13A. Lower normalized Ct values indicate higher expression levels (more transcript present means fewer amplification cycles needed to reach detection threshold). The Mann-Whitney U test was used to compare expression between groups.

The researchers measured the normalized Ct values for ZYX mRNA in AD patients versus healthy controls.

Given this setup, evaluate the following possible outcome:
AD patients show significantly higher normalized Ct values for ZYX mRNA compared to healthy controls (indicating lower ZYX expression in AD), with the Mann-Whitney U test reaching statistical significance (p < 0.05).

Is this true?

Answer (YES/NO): YES